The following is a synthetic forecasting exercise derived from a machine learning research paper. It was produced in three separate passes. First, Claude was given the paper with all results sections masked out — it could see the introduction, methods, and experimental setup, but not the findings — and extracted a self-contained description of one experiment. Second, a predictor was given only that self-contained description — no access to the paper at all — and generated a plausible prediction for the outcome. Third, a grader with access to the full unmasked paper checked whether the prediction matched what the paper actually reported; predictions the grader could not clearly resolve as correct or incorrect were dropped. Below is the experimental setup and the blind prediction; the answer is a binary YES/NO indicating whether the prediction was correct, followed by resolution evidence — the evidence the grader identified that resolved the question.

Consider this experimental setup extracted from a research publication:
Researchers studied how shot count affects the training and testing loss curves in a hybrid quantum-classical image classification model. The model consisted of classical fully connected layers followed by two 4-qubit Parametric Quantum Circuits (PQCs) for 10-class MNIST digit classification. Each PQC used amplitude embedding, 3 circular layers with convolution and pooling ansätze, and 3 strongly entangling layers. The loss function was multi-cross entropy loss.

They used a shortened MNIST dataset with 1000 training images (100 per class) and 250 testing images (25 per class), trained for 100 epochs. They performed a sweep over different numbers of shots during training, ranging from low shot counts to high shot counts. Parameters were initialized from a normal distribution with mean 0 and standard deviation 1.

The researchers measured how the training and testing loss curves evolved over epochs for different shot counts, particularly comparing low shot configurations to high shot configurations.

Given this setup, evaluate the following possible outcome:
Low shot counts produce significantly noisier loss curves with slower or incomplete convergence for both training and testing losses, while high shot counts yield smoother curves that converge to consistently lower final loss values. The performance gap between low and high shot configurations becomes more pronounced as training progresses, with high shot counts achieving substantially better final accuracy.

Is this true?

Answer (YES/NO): NO